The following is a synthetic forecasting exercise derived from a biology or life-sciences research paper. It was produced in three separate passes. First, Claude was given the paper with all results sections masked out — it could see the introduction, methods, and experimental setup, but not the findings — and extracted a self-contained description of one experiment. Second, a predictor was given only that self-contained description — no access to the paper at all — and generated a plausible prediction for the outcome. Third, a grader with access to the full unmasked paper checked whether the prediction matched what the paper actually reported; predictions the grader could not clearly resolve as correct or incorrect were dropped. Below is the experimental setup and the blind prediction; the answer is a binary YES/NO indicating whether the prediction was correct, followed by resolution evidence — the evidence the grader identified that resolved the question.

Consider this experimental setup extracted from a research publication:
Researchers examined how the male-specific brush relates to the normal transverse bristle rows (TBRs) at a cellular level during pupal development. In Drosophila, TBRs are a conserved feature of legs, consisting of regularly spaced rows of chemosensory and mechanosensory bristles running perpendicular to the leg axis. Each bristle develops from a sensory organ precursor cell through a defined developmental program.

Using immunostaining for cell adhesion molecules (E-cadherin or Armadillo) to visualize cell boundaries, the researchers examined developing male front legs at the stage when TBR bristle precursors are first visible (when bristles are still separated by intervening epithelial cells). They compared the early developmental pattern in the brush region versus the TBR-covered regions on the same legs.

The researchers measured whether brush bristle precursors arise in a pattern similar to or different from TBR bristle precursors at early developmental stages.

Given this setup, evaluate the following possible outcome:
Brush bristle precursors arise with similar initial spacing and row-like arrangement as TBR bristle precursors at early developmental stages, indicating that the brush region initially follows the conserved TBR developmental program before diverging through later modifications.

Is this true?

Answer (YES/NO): NO